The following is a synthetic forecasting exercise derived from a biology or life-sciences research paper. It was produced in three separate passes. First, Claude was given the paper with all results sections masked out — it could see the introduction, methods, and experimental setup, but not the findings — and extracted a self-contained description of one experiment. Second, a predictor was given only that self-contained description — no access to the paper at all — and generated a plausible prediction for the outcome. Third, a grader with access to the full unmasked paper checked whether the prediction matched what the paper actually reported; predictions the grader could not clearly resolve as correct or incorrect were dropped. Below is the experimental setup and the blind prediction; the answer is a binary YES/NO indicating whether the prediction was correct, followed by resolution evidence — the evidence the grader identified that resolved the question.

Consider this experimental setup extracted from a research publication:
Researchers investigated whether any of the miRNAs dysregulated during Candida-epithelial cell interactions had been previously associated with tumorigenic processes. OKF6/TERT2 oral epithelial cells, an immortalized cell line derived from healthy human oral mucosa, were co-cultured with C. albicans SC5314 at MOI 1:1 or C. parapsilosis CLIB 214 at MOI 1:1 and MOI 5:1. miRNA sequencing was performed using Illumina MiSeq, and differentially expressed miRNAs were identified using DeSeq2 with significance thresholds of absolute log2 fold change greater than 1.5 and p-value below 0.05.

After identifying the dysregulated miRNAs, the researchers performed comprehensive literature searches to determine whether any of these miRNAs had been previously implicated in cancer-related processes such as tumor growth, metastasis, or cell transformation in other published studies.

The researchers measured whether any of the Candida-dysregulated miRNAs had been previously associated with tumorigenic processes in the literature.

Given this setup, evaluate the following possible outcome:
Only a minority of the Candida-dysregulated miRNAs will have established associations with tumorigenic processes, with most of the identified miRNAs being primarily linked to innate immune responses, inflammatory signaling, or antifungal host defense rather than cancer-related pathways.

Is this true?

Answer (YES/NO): YES